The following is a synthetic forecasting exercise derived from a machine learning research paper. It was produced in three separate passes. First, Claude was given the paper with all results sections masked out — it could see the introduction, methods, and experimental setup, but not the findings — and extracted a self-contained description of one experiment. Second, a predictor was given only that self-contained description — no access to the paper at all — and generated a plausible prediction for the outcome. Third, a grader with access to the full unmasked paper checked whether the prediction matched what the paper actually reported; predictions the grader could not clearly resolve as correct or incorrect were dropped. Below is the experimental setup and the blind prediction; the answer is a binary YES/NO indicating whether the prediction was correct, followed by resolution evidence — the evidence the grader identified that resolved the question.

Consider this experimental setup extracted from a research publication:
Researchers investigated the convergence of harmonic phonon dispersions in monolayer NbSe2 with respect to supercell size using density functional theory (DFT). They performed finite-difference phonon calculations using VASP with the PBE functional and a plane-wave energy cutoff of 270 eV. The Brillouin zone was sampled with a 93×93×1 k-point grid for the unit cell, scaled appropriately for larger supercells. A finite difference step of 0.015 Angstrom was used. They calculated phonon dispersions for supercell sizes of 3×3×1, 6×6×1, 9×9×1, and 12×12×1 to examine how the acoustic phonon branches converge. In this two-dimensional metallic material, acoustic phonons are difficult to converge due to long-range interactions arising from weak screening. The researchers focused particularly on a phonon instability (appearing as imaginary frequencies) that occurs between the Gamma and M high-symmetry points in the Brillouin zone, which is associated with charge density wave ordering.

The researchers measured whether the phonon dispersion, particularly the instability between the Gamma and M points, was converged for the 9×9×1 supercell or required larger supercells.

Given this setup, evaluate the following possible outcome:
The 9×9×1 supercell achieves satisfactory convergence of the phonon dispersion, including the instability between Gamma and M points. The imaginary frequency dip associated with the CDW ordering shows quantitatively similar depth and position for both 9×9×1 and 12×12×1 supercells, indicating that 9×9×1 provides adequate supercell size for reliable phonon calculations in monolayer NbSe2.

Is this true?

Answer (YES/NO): YES